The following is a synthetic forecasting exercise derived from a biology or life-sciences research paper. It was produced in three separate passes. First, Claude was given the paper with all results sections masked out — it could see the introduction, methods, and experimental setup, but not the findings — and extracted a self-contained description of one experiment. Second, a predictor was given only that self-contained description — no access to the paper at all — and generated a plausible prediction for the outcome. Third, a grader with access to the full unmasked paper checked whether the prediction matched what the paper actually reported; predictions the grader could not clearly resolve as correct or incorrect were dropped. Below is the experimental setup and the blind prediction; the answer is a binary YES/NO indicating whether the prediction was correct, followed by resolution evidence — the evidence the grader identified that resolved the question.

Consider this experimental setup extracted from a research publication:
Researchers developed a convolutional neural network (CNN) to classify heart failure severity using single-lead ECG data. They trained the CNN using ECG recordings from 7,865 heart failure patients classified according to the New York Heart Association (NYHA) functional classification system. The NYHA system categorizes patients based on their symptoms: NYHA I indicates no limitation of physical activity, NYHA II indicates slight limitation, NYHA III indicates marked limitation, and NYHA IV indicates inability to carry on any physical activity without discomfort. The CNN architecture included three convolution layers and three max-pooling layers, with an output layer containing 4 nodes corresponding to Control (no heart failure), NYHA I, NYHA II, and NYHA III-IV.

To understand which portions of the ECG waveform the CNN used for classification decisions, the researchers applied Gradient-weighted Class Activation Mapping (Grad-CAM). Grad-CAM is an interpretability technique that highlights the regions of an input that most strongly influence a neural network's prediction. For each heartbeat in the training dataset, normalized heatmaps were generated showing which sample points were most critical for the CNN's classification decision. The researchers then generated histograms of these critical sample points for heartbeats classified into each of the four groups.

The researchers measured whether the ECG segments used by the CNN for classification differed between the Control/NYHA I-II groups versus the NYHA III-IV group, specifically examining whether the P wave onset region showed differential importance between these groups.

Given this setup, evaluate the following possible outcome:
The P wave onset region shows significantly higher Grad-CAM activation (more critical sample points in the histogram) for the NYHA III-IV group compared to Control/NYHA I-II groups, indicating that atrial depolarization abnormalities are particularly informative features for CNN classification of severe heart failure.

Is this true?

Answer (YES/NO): NO